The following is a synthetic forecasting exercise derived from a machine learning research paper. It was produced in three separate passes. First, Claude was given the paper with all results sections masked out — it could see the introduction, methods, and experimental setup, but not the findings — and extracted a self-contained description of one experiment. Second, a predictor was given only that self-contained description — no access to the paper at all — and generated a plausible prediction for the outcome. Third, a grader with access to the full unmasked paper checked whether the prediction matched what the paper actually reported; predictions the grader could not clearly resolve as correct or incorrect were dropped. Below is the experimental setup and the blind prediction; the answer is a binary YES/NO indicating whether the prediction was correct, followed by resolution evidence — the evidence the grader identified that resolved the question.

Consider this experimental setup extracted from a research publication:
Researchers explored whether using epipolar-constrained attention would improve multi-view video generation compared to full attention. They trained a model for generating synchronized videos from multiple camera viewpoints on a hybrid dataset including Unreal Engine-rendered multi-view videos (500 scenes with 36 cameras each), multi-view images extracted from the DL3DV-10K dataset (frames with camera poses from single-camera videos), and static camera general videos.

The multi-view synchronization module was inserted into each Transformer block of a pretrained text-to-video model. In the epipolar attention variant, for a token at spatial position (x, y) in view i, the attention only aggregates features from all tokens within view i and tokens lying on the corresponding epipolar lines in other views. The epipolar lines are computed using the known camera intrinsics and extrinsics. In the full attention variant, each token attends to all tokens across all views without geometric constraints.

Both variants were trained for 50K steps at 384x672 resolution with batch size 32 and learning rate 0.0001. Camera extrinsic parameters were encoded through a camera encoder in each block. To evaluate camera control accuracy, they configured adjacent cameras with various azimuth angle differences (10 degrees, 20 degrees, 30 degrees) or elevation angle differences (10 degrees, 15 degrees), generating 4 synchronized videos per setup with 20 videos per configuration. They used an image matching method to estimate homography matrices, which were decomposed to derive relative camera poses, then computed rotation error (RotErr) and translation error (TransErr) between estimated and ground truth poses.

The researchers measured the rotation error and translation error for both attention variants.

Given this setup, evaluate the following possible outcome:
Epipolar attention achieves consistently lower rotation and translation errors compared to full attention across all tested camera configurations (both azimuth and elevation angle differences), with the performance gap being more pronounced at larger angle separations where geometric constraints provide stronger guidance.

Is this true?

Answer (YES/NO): NO